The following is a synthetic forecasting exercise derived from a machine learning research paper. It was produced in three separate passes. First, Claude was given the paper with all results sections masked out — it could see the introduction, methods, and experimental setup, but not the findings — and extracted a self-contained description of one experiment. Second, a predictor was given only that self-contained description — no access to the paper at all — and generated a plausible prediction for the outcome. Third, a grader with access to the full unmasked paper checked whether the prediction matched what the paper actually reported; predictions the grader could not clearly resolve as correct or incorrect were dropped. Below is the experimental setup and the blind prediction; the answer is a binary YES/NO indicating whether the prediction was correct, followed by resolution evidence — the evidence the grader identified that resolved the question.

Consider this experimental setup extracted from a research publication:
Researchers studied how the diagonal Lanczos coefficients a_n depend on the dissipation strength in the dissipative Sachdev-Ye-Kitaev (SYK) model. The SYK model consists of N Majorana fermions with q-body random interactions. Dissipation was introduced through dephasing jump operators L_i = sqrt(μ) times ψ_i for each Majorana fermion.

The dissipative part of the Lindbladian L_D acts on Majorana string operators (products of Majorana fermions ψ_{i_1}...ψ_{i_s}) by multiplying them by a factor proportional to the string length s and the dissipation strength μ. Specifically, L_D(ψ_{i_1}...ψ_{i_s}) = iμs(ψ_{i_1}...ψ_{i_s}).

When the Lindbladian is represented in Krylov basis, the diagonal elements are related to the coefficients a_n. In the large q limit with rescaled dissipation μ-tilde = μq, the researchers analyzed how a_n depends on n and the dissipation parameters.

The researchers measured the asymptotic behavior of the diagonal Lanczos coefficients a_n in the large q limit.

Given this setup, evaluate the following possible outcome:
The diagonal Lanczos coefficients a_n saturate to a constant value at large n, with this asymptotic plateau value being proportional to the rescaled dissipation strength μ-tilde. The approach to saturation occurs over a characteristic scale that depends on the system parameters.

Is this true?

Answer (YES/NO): NO